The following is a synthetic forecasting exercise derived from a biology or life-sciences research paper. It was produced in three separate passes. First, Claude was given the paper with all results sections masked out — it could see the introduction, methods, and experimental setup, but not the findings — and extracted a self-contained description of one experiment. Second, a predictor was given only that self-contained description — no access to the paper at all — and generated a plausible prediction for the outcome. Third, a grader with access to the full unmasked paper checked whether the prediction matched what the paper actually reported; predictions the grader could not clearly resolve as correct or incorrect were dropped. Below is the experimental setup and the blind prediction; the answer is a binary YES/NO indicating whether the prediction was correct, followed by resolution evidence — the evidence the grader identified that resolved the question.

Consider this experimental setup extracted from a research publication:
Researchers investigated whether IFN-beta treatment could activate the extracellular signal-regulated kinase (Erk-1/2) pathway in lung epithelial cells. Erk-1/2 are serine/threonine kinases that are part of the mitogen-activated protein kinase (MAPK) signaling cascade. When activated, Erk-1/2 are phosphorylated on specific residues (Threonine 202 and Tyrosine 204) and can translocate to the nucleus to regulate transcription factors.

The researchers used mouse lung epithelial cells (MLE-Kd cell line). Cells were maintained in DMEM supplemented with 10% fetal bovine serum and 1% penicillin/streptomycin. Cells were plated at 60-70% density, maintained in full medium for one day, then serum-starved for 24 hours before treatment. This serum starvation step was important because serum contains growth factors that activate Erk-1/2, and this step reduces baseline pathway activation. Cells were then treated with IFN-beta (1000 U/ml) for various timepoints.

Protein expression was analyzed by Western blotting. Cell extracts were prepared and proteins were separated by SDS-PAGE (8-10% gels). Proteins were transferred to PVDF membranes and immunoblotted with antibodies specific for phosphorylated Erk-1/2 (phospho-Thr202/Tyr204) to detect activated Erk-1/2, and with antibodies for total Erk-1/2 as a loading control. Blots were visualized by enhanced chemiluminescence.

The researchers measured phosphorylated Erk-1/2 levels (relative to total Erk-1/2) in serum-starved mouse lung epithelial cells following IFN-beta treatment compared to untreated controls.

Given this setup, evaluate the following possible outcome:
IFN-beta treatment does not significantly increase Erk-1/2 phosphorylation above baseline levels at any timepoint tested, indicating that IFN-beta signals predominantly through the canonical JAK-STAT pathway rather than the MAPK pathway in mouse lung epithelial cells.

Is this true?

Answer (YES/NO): NO